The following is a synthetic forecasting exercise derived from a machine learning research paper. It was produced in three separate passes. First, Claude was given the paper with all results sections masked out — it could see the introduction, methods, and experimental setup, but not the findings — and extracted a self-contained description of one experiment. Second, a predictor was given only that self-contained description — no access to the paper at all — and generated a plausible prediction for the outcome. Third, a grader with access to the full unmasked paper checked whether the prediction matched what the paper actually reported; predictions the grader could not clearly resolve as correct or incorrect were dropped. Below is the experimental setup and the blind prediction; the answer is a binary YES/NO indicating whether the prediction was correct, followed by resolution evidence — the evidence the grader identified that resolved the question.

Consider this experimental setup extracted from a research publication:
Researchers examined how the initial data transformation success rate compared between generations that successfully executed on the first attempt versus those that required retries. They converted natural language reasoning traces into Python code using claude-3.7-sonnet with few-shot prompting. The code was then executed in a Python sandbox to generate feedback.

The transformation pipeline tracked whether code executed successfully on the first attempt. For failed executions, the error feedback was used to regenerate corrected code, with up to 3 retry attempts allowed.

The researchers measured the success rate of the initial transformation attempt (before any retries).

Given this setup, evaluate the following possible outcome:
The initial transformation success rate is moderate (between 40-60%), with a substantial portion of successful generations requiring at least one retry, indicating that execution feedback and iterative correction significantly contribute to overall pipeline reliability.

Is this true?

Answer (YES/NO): NO